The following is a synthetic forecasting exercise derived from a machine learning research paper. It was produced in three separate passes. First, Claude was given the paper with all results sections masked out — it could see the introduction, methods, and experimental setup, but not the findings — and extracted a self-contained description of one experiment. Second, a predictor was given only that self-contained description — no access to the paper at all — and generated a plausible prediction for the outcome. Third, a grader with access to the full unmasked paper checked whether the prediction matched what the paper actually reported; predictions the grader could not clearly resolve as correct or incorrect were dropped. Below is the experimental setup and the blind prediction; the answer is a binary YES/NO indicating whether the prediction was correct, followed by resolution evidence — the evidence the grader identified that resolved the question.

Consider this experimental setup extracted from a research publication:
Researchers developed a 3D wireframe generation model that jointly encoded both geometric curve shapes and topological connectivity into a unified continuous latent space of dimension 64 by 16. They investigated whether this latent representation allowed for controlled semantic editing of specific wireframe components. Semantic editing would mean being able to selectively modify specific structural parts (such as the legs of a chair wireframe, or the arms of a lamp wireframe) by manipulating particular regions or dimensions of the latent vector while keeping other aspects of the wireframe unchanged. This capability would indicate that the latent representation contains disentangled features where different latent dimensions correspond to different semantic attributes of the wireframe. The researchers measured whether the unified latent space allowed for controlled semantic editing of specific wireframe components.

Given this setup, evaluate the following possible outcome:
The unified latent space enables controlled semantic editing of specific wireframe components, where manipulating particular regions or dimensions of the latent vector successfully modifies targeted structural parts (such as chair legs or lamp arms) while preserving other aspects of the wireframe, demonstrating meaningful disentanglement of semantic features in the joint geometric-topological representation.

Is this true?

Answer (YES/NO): NO